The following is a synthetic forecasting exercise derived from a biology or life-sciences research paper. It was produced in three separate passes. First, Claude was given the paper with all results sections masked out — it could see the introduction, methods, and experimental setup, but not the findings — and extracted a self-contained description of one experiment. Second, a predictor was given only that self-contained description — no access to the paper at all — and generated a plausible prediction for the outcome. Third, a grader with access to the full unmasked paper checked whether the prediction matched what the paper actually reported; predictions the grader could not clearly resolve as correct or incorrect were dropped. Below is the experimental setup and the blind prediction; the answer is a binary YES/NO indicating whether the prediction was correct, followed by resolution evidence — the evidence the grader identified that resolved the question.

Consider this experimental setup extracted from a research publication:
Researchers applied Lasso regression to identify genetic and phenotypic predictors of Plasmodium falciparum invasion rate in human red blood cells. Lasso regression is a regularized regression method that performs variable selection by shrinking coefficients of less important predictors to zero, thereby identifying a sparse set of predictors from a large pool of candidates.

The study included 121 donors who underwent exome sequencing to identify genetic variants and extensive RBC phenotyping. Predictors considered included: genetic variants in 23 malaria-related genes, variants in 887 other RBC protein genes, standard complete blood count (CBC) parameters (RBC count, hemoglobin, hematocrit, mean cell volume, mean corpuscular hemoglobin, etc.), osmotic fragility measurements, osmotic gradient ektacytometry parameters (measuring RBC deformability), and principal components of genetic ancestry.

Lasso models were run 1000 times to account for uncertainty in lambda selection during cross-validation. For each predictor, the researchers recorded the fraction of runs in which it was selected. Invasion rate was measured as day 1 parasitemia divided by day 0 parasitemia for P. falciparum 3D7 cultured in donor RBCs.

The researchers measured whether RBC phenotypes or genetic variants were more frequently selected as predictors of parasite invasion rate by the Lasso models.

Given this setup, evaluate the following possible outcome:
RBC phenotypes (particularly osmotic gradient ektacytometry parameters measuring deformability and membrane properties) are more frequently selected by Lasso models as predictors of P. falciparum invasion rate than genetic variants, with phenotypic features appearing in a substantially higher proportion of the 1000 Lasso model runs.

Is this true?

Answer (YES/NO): YES